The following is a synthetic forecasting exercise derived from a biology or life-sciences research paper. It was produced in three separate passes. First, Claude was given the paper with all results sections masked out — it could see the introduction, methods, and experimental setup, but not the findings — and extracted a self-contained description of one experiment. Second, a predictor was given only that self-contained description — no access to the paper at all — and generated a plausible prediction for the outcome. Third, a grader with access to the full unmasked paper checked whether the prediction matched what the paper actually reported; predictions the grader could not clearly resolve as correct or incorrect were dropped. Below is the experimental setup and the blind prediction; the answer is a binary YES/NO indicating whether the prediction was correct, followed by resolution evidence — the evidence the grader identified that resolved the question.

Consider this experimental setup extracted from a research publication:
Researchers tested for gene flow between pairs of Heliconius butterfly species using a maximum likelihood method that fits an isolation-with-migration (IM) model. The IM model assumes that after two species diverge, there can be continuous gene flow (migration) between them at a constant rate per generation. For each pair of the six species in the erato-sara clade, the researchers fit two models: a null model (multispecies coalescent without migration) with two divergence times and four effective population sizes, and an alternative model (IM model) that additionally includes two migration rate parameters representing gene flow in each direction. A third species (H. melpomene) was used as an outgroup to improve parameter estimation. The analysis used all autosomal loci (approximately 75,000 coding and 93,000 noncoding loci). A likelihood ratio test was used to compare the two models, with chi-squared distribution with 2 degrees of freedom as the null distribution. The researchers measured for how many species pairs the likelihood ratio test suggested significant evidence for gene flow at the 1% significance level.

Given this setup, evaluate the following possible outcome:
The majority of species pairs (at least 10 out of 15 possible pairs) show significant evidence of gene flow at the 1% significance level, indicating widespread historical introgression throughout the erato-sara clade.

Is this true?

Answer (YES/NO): YES